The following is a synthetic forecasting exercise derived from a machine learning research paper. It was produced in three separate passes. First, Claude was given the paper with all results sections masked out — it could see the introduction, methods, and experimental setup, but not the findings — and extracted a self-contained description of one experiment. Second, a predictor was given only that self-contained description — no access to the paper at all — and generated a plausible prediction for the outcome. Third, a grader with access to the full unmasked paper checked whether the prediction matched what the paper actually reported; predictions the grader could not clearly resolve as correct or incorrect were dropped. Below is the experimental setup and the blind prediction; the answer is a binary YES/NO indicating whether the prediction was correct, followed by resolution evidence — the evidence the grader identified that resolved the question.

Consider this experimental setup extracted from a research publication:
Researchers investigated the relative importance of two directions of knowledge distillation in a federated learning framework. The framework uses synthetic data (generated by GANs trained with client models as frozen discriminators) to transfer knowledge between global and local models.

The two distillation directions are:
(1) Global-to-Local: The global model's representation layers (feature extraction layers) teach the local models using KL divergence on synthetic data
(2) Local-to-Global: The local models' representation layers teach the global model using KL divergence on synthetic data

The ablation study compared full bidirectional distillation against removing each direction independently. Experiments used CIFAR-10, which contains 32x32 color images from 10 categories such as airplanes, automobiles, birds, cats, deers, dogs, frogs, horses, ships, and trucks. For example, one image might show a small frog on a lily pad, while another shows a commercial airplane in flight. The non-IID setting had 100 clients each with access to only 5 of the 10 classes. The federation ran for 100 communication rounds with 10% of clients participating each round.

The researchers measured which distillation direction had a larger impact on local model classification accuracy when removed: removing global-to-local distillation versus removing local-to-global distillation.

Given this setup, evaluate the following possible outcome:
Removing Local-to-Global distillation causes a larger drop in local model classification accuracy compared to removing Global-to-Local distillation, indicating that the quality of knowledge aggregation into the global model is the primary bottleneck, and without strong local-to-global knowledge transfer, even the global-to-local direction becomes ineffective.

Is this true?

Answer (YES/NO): NO